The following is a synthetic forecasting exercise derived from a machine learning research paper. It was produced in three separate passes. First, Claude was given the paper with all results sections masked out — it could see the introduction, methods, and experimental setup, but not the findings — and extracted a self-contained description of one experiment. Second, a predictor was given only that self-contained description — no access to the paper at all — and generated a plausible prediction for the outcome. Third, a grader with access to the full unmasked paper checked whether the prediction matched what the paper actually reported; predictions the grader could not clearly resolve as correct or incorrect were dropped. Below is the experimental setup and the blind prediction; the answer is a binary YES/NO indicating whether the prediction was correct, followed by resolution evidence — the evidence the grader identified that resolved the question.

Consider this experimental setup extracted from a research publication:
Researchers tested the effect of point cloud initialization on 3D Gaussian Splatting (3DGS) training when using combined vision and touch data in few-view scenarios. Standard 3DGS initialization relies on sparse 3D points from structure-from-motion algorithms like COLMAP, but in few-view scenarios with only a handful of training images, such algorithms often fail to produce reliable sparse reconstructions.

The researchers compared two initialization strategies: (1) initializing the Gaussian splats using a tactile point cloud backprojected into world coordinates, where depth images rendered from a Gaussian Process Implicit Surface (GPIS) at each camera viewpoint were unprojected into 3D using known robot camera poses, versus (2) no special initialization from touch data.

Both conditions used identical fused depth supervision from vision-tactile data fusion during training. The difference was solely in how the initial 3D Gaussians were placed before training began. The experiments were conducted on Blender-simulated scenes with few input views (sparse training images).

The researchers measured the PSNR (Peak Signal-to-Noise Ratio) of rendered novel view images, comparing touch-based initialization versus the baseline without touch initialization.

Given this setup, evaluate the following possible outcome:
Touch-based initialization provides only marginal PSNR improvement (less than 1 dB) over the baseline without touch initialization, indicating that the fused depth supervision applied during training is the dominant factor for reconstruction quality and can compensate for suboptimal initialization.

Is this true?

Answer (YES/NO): NO